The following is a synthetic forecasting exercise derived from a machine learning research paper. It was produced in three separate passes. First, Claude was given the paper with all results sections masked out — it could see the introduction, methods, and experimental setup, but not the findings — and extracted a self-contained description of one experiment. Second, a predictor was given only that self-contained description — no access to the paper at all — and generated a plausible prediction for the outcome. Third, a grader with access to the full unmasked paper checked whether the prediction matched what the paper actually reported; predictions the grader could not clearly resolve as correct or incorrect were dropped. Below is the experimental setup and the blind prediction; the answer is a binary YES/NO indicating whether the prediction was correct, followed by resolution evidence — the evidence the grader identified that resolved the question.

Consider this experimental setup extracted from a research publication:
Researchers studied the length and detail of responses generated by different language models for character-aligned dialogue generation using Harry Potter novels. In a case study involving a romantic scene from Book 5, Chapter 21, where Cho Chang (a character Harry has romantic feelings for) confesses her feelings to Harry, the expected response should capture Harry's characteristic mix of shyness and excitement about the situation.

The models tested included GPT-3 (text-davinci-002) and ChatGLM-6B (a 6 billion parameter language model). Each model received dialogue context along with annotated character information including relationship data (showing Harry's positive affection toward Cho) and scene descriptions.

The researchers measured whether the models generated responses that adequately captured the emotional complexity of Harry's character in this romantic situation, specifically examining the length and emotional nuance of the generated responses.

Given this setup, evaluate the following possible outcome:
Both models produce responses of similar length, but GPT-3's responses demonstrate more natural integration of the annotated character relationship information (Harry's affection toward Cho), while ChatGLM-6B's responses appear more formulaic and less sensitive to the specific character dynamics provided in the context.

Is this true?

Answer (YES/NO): NO